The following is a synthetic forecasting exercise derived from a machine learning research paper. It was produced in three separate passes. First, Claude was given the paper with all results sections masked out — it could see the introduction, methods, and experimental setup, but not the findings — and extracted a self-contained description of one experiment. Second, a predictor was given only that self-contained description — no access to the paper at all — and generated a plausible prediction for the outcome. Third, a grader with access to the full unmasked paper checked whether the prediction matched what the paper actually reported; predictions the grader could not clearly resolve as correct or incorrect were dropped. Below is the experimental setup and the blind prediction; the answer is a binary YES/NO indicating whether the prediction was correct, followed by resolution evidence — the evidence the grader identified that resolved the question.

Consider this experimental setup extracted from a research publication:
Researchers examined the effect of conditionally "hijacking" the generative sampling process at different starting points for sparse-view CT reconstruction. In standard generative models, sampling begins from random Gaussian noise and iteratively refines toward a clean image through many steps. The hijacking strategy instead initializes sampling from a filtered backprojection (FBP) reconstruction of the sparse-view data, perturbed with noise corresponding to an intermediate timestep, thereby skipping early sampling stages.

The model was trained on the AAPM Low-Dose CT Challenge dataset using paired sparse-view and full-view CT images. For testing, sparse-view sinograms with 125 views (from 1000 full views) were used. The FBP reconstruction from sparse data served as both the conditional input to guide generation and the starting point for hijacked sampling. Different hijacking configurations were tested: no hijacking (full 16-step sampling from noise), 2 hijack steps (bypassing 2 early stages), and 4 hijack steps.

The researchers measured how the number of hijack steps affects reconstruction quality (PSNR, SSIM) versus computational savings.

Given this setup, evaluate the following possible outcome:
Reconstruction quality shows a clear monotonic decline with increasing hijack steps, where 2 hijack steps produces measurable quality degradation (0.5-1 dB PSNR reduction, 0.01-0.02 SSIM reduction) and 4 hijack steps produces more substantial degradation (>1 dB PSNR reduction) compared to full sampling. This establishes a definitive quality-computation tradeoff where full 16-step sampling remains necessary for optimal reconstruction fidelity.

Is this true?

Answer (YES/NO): NO